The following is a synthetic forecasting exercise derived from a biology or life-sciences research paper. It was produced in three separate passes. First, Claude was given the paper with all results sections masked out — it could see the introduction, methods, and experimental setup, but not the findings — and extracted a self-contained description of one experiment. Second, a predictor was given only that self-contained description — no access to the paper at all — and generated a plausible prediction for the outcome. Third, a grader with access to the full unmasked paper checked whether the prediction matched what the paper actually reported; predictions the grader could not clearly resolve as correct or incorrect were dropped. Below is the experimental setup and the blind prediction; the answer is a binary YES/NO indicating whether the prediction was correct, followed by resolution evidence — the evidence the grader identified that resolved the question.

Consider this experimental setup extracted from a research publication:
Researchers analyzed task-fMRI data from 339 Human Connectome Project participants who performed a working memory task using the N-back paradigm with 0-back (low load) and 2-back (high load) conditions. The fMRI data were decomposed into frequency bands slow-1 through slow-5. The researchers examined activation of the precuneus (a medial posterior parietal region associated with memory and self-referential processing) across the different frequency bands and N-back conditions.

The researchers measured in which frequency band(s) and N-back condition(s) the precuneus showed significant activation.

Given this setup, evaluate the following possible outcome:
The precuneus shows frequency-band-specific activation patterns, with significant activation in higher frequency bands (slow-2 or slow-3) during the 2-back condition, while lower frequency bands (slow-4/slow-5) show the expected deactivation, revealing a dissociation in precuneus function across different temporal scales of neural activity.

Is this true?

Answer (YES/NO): NO